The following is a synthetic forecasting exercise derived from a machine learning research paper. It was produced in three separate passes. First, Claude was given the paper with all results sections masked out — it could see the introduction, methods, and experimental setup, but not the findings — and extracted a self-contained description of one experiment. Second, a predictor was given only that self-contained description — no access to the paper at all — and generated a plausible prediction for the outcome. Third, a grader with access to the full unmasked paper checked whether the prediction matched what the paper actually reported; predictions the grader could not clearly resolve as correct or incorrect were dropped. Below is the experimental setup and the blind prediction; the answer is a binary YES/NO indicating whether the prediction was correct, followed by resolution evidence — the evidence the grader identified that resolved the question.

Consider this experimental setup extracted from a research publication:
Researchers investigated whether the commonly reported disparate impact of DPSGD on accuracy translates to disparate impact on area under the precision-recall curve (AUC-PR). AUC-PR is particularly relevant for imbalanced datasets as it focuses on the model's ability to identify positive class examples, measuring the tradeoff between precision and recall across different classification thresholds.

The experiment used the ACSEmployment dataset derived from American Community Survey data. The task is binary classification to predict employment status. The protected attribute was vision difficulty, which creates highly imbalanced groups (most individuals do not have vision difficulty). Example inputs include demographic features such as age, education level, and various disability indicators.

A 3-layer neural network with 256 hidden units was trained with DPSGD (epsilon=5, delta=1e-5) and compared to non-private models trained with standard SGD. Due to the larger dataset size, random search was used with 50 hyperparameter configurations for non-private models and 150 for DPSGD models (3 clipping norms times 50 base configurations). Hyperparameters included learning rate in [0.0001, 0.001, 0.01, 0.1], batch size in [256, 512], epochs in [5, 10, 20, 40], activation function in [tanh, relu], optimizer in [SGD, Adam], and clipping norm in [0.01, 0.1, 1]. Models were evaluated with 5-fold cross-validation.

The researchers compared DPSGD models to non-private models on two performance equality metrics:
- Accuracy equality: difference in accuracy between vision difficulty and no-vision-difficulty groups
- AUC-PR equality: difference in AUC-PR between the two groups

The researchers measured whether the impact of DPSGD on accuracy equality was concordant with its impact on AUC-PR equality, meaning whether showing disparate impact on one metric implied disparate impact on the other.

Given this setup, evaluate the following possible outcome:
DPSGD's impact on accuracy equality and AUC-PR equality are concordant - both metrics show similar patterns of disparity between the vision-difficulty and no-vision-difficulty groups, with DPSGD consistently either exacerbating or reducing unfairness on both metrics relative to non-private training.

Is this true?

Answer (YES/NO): NO